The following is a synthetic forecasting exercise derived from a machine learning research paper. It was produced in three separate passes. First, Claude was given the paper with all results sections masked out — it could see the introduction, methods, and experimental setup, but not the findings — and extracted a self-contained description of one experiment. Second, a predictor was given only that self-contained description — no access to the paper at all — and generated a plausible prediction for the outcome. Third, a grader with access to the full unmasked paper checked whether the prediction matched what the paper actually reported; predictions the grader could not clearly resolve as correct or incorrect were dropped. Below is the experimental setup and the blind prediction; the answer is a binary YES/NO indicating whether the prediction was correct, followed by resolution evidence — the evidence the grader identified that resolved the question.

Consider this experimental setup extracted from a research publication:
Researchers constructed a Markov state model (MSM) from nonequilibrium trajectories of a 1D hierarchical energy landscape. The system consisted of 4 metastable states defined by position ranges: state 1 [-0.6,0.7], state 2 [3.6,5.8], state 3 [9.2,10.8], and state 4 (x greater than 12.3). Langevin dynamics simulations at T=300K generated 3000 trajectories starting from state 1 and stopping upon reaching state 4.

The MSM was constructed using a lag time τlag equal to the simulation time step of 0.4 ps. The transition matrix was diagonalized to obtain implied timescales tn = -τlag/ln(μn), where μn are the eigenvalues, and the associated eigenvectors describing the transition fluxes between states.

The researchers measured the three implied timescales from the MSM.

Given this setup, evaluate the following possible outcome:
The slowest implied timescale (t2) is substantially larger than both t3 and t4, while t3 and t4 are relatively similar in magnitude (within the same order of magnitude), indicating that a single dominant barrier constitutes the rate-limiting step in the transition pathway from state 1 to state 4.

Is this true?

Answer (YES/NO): YES